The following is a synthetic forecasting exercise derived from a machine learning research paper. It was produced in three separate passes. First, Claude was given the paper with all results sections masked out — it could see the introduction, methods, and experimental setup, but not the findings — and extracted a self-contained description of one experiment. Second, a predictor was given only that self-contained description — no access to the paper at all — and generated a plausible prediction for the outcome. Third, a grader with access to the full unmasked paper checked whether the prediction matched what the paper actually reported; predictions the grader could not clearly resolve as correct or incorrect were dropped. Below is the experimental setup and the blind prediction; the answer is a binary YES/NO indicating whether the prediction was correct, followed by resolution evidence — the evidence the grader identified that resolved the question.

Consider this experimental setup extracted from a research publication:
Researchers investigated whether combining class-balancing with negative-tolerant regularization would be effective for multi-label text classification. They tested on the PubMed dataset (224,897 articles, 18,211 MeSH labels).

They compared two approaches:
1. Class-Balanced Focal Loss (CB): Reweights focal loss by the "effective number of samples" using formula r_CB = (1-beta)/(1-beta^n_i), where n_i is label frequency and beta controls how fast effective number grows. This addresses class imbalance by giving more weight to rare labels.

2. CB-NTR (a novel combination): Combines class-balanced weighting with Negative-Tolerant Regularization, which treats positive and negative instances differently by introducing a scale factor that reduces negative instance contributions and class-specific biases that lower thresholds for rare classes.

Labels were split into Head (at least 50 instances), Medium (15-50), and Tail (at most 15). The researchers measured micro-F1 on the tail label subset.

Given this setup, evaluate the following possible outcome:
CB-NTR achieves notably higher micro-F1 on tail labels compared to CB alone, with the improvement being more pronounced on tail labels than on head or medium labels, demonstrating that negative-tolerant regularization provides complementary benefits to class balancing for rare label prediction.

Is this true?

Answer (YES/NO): YES